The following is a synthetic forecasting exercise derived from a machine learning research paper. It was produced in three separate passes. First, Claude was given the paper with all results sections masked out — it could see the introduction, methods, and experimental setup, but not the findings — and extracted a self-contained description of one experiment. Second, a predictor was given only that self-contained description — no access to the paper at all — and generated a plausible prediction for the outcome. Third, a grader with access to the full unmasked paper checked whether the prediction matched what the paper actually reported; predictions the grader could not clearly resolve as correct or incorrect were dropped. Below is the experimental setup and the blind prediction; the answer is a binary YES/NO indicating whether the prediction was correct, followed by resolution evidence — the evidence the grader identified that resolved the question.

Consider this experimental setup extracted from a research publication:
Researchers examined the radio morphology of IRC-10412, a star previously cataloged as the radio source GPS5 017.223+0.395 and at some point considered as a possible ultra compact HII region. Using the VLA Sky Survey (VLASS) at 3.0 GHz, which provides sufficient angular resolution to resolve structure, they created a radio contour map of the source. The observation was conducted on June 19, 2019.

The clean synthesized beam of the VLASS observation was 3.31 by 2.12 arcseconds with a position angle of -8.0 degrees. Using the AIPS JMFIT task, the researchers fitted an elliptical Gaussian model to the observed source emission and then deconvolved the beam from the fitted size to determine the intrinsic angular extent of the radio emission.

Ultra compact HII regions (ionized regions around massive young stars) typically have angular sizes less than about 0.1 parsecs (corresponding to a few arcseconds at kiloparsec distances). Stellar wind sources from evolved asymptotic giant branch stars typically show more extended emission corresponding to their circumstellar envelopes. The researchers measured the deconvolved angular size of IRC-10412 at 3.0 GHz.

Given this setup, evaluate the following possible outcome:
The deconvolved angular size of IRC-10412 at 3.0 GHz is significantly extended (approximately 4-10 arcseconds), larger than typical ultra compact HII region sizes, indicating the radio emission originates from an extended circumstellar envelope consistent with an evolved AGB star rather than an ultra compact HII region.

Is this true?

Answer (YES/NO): NO